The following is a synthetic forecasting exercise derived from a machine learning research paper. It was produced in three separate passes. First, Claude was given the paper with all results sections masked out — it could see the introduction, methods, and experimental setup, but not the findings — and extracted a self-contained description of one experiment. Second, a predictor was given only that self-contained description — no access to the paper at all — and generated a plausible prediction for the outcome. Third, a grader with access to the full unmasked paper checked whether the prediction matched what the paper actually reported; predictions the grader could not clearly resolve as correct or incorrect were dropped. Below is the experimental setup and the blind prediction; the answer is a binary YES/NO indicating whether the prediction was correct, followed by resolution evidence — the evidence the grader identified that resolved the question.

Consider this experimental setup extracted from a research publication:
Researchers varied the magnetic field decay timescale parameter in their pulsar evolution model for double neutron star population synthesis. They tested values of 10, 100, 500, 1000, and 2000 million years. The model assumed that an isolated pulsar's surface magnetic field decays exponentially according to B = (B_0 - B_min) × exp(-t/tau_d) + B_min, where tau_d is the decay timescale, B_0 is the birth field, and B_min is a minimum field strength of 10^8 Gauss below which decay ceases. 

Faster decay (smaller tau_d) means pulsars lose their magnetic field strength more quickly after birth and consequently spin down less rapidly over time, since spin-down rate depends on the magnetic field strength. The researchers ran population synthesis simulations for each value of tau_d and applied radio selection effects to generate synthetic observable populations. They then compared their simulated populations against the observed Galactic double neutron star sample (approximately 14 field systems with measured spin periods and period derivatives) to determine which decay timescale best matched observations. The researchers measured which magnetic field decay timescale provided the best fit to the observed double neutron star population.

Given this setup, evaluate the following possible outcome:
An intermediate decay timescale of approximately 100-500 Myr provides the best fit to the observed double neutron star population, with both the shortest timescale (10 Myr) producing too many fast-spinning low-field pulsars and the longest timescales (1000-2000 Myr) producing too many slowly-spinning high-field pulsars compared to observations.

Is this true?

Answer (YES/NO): NO